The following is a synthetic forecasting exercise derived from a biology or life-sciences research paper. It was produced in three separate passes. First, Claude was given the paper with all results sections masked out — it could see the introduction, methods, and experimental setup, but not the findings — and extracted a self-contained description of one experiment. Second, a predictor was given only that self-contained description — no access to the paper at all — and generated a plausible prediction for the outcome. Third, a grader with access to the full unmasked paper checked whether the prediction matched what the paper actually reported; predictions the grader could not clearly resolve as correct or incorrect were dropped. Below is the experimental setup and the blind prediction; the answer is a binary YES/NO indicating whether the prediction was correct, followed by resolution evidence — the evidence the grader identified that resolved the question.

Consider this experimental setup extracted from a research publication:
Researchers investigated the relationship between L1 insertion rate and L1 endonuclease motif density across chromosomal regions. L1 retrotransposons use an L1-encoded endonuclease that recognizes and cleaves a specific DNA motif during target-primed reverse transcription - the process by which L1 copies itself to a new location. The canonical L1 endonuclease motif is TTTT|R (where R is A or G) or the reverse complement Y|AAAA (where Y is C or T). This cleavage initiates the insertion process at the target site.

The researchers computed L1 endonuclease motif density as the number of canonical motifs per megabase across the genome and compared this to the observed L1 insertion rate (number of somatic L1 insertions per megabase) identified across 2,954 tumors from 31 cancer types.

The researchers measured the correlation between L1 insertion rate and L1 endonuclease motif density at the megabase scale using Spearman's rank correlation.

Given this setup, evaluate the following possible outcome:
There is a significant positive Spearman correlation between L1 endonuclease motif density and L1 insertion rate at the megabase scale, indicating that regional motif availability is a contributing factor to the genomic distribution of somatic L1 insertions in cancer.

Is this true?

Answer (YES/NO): YES